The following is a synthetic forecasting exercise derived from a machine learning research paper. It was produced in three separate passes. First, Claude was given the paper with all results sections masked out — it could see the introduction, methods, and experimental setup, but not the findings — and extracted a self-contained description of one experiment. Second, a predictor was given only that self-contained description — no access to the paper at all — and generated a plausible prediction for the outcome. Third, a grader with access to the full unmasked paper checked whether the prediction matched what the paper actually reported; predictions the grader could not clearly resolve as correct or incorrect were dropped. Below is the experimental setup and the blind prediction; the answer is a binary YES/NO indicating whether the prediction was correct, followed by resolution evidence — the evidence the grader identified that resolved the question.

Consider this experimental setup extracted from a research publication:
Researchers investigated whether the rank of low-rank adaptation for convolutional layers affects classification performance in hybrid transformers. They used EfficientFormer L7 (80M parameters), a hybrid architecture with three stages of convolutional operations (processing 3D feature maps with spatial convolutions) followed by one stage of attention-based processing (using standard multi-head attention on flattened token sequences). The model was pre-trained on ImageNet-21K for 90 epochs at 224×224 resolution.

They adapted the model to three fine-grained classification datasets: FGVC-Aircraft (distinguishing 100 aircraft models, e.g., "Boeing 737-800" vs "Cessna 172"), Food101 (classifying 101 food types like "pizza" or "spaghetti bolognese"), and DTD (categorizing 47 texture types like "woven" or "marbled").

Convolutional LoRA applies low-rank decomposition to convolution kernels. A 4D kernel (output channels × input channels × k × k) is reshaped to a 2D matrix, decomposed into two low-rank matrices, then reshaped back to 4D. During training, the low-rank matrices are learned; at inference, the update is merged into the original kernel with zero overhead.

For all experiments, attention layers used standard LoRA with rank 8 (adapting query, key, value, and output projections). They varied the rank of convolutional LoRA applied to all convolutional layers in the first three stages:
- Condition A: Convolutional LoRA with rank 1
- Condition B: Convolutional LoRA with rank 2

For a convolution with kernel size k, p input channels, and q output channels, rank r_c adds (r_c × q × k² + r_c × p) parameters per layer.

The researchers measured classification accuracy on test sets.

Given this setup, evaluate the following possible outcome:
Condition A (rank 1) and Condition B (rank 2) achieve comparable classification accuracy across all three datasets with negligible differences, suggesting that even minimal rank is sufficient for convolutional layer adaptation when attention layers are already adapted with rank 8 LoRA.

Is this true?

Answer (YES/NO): NO